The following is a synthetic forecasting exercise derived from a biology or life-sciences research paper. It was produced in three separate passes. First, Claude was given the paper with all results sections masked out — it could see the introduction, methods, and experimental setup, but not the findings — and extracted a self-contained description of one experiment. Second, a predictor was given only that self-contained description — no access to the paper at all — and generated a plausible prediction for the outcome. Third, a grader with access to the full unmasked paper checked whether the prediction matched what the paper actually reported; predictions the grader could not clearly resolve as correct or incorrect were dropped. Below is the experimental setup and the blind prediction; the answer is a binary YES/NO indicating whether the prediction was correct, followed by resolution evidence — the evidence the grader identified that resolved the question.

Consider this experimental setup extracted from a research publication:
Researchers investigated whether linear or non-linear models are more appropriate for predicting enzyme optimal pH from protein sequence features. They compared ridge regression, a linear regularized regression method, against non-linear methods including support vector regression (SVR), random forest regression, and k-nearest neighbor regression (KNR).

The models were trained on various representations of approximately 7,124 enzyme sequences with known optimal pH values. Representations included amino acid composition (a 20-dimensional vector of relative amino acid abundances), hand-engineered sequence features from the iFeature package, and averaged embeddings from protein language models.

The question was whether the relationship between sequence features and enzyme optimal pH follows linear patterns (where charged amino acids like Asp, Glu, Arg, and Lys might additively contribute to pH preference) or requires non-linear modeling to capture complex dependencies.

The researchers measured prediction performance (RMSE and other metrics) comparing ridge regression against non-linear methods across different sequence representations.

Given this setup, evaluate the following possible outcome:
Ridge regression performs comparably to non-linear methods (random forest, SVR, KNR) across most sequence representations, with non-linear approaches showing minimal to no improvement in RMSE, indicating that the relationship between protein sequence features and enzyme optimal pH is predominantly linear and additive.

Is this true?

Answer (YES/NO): NO